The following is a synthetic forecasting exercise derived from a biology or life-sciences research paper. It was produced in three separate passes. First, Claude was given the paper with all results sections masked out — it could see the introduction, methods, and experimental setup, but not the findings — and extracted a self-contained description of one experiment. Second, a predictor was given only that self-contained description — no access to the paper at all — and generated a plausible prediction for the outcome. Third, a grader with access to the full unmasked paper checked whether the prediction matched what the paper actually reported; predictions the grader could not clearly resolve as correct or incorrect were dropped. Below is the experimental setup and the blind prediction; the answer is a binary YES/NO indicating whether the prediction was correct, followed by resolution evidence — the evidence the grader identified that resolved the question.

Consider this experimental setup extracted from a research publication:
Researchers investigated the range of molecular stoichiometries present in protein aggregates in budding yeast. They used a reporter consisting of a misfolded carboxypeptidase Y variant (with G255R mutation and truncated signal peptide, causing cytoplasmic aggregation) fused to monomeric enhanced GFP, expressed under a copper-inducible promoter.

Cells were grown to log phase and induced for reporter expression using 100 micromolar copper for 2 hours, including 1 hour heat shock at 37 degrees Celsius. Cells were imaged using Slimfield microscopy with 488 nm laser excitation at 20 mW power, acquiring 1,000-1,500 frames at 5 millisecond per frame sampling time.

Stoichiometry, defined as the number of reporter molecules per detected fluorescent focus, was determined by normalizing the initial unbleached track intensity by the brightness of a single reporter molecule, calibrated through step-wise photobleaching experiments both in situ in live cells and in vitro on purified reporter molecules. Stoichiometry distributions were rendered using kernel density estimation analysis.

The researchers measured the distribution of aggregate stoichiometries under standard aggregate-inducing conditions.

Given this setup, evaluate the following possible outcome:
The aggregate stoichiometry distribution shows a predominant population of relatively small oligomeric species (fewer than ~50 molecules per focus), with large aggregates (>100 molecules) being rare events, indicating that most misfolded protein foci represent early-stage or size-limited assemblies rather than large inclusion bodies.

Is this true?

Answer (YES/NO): NO